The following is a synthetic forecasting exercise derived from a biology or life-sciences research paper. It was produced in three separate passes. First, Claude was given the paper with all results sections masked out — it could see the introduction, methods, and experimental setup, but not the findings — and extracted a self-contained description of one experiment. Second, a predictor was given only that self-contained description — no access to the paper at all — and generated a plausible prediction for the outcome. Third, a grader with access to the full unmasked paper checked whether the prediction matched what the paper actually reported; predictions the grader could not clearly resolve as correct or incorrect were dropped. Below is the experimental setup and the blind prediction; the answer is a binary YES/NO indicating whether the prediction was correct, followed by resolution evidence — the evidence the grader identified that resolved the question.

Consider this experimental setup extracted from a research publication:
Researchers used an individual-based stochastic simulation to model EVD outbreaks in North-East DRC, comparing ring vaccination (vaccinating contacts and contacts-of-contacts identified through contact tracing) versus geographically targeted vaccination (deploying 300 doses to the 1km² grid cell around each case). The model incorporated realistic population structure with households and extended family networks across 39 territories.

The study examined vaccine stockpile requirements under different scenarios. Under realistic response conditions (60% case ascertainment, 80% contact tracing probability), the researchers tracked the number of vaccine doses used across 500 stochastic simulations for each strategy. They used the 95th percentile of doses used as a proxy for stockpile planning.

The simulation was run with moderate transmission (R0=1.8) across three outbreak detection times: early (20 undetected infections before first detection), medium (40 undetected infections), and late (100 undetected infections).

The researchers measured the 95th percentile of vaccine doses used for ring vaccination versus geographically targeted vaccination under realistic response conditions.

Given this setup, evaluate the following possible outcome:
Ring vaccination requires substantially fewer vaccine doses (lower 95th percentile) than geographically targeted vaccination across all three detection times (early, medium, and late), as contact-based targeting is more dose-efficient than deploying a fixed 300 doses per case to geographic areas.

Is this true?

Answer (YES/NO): NO